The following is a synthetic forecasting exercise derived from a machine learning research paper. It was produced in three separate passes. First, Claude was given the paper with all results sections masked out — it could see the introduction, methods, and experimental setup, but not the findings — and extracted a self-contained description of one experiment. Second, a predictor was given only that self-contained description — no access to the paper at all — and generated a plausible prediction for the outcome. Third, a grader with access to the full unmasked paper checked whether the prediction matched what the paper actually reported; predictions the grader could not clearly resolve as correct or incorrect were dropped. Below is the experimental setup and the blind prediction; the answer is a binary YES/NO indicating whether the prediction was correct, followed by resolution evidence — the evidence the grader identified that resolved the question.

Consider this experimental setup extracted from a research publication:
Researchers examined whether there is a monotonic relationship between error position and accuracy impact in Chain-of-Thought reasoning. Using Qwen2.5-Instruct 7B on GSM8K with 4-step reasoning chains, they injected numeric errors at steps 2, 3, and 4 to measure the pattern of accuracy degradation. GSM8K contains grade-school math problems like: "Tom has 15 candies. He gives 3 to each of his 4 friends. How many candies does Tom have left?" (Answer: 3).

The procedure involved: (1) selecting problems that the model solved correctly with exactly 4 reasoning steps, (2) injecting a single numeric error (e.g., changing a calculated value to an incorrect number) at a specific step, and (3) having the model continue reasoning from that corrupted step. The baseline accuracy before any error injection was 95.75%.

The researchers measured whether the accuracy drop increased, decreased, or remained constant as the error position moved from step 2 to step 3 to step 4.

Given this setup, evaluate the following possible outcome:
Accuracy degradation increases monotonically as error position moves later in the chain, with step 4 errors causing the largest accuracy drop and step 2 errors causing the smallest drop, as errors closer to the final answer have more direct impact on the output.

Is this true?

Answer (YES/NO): YES